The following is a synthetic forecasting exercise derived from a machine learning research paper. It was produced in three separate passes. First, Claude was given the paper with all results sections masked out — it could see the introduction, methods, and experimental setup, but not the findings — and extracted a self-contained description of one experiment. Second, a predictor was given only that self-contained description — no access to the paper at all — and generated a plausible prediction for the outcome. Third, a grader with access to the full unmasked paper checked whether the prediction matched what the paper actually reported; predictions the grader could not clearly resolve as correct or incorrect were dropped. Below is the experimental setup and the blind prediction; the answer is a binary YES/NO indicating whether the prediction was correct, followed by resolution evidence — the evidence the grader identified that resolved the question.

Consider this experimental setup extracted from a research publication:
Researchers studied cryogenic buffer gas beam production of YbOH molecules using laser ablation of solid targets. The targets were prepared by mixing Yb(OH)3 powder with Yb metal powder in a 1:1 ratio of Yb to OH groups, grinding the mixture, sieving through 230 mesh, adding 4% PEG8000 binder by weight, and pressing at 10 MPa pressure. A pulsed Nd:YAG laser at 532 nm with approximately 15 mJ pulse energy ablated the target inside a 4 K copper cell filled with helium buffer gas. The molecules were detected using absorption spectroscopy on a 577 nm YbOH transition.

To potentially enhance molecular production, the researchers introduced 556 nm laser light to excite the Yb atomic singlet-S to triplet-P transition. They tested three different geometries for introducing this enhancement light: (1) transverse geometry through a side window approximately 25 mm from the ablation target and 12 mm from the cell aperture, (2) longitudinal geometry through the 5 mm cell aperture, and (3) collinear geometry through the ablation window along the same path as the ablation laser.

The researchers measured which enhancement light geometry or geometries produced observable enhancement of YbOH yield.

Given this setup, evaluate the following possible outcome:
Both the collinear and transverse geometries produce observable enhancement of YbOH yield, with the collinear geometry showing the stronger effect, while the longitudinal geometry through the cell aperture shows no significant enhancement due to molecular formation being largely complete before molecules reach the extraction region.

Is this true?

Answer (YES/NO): NO